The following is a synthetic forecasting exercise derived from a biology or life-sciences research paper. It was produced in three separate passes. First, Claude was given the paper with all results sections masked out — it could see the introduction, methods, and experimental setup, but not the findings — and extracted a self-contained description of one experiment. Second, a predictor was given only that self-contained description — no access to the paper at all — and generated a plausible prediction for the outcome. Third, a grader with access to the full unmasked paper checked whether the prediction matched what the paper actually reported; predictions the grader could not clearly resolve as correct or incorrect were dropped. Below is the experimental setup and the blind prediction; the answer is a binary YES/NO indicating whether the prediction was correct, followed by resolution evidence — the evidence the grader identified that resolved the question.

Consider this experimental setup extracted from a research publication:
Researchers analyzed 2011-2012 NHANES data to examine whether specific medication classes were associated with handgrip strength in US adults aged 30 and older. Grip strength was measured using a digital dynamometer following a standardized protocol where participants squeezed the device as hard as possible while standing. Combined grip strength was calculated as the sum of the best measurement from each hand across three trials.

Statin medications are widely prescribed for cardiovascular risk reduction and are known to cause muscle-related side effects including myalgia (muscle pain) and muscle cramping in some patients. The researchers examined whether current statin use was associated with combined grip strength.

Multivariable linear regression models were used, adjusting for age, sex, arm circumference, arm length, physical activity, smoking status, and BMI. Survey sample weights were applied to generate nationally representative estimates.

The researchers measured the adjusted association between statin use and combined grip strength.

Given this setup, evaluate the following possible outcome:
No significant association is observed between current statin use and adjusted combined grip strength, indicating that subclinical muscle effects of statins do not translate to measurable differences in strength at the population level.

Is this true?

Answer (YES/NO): NO